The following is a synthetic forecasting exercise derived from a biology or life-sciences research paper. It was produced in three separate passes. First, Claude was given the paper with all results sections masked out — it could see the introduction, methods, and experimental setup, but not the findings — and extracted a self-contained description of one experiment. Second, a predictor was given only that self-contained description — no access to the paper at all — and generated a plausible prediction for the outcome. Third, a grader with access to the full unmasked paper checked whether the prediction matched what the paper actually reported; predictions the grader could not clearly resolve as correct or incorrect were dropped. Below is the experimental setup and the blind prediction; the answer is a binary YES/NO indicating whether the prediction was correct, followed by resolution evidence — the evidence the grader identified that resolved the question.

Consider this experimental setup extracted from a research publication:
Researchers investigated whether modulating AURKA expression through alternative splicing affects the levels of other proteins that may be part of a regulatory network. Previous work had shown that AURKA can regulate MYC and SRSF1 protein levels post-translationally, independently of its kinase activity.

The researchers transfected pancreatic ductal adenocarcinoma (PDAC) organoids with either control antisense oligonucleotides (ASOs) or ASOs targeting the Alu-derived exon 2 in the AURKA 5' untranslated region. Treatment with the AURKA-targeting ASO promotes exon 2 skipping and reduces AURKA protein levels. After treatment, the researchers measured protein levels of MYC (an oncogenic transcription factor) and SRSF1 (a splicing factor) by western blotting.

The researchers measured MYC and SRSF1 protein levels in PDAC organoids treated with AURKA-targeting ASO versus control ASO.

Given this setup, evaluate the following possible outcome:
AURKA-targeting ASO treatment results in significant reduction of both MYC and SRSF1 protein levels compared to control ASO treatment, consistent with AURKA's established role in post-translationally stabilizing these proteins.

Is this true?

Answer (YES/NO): YES